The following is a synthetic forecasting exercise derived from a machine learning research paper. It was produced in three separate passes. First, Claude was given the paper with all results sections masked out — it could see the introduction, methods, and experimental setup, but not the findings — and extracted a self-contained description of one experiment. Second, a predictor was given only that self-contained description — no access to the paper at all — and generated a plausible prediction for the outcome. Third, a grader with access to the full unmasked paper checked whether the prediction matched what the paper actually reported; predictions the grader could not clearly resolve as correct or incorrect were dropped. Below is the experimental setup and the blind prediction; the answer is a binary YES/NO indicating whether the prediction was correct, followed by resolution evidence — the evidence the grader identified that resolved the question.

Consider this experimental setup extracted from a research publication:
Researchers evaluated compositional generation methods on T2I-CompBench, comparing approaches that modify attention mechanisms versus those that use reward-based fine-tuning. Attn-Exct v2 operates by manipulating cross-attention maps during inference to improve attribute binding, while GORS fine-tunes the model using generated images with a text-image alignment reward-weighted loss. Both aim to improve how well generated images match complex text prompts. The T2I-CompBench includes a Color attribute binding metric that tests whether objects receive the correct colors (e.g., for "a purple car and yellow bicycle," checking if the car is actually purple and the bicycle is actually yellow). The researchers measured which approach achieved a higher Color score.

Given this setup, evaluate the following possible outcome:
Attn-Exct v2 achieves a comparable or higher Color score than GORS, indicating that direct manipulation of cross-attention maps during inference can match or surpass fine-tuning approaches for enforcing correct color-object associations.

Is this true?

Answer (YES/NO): NO